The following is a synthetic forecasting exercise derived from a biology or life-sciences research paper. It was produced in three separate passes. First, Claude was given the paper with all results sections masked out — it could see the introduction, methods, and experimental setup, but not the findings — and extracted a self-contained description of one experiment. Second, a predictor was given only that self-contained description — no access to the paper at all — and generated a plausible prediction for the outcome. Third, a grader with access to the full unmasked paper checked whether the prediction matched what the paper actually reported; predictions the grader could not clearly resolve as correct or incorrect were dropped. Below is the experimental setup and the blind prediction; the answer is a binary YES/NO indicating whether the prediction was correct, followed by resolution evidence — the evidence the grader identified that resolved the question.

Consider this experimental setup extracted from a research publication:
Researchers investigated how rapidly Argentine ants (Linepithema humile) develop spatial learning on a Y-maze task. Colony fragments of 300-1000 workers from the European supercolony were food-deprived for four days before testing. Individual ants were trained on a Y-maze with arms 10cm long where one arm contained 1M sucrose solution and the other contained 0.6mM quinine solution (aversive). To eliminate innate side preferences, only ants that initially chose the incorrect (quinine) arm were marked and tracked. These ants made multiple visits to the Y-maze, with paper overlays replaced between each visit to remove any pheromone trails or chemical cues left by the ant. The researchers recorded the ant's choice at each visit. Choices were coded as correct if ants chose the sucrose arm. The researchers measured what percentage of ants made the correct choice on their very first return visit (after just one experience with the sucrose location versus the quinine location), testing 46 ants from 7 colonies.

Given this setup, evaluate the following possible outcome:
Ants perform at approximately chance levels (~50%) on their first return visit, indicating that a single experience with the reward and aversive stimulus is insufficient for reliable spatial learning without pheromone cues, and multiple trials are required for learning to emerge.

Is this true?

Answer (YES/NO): NO